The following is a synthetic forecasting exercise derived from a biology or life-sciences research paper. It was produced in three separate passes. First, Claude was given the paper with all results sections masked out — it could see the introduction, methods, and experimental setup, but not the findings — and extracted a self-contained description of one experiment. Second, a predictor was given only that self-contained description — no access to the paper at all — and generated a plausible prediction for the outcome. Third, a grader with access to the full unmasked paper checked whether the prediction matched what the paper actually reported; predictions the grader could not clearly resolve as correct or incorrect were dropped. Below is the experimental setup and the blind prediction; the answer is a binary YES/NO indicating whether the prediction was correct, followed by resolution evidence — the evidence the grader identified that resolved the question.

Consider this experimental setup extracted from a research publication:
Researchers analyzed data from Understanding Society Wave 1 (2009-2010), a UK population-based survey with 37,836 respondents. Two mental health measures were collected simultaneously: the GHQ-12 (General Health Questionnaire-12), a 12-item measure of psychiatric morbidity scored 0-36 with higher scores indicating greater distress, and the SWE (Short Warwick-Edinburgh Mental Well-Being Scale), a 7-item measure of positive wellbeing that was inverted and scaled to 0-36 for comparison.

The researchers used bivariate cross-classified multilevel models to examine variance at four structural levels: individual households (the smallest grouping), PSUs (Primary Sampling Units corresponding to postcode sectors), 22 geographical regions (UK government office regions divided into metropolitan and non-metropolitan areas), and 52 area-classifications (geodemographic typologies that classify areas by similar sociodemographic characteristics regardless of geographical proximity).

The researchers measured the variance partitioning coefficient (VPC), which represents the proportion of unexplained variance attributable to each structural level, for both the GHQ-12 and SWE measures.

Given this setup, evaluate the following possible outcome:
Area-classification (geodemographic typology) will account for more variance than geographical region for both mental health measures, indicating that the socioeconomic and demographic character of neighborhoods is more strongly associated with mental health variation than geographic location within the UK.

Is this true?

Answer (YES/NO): YES